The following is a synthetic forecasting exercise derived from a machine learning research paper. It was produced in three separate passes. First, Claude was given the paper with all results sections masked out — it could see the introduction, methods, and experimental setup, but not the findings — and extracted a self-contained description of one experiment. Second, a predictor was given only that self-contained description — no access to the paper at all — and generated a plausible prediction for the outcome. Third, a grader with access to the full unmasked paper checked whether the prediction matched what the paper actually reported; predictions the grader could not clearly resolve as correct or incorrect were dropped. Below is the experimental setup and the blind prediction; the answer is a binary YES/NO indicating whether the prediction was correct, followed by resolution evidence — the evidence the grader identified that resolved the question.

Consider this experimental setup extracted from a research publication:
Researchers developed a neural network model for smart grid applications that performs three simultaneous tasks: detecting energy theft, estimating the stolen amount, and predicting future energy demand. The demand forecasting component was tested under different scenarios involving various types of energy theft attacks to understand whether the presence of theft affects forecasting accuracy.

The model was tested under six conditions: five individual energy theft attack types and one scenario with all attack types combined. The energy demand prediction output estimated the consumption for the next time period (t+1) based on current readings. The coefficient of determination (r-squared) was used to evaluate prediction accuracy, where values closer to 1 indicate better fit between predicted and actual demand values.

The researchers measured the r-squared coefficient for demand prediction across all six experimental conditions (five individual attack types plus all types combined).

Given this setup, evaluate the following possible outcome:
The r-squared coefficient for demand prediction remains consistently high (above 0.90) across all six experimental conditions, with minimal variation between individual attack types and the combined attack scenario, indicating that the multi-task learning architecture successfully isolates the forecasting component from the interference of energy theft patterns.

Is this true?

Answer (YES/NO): NO